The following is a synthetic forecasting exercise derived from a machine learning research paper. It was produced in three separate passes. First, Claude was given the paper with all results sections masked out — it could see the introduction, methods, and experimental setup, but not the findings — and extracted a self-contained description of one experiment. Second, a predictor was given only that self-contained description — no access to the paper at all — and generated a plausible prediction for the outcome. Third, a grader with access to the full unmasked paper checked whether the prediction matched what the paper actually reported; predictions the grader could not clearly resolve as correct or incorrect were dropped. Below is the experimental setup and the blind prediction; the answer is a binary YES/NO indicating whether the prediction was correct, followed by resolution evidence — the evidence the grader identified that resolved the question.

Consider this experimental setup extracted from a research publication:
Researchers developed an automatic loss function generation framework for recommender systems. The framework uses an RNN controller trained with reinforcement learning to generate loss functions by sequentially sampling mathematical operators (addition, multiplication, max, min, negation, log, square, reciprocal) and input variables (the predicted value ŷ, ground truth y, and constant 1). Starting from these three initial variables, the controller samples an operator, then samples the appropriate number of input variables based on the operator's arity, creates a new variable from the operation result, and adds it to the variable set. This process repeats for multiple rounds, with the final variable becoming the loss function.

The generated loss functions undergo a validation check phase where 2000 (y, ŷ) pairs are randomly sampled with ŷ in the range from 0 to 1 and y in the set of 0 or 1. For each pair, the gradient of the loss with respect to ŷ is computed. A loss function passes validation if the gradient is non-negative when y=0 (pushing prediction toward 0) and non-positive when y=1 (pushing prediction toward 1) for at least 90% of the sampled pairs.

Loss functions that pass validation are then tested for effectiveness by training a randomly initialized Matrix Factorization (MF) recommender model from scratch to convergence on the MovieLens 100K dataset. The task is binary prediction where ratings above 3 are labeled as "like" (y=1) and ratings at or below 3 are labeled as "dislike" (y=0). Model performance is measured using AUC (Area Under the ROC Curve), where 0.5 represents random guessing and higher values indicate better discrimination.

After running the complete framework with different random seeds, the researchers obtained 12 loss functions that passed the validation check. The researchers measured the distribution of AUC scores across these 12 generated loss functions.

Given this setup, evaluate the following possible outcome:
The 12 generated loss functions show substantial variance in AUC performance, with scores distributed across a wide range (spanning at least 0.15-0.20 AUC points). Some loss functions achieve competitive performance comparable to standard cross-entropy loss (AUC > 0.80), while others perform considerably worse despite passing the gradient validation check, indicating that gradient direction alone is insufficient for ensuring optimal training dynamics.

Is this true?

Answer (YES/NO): NO